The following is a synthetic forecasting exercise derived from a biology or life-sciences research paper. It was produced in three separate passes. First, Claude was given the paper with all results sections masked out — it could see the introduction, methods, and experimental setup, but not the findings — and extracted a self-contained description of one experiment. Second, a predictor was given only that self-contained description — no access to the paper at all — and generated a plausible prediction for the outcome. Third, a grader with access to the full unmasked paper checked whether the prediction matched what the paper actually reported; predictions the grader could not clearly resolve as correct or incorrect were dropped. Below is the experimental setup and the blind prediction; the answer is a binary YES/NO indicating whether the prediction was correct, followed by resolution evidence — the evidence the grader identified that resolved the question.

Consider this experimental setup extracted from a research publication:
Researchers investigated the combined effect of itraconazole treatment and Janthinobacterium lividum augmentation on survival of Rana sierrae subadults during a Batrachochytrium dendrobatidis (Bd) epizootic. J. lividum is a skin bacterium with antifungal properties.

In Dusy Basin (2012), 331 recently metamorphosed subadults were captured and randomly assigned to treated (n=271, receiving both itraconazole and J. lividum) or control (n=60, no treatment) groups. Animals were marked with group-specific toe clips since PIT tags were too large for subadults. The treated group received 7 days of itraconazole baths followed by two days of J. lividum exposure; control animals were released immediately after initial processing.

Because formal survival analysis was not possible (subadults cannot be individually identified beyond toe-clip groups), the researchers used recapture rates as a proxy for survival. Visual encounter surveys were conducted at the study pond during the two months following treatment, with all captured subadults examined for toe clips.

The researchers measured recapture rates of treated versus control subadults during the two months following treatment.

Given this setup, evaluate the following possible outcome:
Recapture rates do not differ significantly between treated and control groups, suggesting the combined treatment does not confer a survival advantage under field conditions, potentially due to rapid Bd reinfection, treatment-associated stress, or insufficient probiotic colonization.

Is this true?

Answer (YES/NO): NO